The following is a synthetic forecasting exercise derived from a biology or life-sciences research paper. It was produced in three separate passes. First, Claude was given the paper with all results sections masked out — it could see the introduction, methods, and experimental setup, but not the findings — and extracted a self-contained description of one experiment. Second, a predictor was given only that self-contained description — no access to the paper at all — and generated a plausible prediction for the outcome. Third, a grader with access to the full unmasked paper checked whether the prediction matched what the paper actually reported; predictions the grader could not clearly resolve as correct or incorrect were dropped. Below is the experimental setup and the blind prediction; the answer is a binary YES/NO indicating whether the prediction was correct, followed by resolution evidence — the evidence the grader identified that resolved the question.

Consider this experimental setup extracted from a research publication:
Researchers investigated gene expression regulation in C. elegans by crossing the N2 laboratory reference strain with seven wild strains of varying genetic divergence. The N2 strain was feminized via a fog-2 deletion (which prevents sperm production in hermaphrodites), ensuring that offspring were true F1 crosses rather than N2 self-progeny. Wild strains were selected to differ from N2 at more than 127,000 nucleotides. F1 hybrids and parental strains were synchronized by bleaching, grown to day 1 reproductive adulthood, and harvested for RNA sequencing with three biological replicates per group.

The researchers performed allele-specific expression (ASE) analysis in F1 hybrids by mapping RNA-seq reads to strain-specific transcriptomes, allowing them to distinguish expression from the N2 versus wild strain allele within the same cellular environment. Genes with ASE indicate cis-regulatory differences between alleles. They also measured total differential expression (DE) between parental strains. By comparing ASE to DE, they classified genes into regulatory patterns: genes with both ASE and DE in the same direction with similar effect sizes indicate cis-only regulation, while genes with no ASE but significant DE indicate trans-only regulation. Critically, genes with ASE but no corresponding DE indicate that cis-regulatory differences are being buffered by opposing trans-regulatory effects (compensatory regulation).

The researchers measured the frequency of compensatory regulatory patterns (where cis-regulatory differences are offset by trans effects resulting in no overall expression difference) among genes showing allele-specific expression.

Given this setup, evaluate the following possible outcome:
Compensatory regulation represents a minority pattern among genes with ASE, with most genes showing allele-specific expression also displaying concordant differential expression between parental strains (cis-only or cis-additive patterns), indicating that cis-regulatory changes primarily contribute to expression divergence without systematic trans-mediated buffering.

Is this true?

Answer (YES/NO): NO